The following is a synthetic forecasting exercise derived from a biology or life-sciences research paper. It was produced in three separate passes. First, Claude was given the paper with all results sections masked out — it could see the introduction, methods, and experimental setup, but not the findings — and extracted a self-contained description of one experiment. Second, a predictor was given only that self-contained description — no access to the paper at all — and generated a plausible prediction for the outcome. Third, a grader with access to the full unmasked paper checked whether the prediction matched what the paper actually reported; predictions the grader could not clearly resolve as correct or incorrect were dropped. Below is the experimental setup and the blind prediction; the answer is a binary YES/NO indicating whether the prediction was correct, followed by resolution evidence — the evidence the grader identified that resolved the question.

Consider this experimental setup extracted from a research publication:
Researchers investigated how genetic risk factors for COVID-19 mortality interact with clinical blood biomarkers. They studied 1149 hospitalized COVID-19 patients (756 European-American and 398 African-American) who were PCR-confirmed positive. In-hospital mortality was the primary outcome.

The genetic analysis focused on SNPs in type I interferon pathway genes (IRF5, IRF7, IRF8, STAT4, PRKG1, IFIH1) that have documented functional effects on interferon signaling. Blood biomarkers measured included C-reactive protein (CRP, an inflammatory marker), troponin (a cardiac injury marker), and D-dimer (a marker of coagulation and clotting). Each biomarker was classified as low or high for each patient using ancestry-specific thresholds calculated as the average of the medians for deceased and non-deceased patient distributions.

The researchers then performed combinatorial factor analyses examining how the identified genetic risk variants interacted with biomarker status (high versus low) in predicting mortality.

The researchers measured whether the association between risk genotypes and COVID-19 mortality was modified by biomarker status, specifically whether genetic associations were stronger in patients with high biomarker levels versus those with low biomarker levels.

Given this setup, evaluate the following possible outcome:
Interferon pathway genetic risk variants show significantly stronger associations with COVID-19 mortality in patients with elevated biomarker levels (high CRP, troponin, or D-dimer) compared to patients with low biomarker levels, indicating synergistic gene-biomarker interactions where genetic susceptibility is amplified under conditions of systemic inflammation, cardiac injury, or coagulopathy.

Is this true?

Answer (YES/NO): YES